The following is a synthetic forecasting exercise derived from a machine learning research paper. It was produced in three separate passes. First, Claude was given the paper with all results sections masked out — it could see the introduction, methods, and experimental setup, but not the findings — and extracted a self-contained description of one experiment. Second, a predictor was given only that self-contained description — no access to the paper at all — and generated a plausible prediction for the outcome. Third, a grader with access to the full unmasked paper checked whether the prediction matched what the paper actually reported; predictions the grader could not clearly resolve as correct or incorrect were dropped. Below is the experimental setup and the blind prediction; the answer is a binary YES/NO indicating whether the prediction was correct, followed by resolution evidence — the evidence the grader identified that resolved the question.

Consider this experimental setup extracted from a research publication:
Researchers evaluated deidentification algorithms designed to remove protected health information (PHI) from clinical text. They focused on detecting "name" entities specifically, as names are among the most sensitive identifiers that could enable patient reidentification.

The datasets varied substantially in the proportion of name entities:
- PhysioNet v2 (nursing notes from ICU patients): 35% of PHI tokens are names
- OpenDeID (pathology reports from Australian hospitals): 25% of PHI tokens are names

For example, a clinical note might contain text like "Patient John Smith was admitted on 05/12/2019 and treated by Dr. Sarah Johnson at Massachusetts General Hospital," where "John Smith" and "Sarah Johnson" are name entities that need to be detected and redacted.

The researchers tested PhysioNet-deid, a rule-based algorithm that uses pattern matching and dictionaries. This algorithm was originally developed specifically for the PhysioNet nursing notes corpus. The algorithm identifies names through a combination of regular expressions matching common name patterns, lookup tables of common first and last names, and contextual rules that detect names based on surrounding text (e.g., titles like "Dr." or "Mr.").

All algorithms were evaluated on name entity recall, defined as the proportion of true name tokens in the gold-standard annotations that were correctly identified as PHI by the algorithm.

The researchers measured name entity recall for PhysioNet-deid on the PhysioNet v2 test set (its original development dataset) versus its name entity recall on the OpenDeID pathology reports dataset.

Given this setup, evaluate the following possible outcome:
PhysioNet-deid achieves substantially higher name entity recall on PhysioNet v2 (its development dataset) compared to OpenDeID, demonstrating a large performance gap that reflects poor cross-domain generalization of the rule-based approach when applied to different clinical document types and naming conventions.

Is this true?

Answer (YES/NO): YES